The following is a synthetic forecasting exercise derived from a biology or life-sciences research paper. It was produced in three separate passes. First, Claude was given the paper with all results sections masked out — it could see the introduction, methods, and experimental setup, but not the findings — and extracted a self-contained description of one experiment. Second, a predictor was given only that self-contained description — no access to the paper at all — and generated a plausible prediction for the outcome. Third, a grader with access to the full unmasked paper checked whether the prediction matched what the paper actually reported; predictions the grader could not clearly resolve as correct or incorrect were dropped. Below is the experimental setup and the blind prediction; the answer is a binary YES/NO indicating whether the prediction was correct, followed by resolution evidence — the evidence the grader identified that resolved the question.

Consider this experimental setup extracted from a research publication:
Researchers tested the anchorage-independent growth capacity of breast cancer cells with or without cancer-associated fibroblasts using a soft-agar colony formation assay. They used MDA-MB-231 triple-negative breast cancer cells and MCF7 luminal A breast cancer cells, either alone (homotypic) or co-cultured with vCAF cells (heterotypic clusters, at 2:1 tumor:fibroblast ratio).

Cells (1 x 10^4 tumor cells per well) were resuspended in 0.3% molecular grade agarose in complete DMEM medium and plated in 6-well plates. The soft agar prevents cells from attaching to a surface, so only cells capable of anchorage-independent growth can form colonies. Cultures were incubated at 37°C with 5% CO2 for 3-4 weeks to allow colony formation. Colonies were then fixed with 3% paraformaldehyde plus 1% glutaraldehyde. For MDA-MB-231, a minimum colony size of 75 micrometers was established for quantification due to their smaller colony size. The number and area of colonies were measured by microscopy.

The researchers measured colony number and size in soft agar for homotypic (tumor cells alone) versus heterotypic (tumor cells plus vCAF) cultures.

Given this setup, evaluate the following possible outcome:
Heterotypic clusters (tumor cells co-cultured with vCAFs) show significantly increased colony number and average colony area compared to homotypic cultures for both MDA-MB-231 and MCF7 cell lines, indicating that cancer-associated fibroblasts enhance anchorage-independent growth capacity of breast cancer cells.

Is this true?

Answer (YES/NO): NO